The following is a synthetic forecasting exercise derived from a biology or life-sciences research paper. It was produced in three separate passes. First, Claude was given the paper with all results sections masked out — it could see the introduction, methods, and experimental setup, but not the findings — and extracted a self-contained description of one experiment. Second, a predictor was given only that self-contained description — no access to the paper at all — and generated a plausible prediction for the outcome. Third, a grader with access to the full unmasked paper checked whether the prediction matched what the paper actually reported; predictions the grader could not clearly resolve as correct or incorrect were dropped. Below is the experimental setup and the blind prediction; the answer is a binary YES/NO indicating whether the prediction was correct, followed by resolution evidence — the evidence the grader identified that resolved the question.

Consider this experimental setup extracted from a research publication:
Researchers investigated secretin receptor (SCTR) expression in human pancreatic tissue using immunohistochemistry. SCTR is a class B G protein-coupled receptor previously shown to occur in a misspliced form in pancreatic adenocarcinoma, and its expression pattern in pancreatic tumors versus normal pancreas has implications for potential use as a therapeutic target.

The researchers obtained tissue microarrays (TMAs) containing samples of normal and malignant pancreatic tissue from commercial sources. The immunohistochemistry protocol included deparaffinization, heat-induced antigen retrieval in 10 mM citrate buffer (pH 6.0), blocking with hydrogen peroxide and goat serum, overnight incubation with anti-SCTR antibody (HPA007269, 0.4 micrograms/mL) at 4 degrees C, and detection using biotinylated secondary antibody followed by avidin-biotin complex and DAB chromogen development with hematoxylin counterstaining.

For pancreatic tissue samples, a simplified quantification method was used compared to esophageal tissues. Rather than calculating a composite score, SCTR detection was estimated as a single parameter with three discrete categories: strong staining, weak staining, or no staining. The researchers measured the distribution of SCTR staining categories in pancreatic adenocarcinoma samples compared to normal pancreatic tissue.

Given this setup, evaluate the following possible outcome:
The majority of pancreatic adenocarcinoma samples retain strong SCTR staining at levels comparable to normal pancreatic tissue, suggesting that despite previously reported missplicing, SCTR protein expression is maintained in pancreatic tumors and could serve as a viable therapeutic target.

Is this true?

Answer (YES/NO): NO